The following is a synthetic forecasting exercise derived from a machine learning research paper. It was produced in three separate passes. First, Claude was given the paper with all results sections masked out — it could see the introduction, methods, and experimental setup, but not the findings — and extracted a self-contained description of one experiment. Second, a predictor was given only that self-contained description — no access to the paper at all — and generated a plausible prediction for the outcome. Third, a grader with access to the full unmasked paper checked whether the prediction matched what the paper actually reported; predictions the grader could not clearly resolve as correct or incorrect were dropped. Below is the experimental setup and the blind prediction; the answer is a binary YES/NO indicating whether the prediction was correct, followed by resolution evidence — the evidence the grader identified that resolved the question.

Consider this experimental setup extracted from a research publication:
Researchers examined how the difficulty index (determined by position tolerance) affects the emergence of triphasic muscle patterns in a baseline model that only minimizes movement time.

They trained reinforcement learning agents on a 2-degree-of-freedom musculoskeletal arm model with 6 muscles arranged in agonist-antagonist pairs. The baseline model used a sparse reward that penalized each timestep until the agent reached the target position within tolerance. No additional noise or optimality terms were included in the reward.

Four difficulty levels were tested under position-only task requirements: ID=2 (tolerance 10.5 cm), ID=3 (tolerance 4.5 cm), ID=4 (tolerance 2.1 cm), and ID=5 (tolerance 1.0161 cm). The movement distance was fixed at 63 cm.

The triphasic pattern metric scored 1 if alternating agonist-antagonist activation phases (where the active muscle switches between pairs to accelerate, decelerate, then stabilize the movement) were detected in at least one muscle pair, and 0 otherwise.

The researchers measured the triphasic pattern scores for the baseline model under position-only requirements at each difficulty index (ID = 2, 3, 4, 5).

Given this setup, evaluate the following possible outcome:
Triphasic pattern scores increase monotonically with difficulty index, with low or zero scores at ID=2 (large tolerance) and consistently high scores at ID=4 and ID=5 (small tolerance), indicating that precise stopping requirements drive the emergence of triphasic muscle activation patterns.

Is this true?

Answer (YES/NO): YES